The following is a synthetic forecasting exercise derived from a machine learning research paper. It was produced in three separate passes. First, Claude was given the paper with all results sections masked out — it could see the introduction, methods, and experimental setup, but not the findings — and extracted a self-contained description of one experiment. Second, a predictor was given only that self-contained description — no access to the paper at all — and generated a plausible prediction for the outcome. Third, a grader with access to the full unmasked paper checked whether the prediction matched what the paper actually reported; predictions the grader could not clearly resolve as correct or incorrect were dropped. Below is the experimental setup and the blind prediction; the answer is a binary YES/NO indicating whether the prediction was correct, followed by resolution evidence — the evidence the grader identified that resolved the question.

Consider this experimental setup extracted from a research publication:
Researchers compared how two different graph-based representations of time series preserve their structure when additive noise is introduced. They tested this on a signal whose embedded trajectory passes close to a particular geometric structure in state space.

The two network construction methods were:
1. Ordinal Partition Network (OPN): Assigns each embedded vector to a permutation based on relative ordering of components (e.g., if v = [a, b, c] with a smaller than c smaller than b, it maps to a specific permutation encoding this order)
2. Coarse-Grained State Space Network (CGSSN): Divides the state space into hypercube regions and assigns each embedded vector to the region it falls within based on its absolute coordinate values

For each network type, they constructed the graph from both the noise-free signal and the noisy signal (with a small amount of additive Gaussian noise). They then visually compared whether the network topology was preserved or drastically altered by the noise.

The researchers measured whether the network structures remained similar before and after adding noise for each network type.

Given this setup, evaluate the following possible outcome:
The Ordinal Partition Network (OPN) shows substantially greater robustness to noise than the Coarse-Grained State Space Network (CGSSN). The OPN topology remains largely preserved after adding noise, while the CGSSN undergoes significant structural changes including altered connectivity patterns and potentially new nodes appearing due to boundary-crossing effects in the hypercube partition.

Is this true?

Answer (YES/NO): NO